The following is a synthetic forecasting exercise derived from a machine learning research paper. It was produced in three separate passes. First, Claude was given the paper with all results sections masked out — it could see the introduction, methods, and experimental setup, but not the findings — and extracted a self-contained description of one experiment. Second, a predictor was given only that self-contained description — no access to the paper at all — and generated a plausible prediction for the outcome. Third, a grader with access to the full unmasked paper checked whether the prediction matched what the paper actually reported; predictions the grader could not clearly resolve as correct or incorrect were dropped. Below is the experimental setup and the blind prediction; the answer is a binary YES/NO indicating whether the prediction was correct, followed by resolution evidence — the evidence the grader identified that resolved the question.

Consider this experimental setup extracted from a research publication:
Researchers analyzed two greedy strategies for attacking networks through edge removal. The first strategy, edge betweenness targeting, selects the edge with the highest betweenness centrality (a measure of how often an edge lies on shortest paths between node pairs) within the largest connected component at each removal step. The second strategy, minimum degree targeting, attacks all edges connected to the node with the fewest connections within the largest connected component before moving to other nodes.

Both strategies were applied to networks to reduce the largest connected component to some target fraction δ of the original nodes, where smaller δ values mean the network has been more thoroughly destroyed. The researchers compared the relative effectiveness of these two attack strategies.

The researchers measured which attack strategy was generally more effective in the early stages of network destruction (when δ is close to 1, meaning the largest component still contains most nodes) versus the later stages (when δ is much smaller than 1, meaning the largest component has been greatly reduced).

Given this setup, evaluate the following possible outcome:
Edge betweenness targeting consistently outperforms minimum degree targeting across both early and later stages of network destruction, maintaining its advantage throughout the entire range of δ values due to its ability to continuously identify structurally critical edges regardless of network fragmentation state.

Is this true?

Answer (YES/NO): NO